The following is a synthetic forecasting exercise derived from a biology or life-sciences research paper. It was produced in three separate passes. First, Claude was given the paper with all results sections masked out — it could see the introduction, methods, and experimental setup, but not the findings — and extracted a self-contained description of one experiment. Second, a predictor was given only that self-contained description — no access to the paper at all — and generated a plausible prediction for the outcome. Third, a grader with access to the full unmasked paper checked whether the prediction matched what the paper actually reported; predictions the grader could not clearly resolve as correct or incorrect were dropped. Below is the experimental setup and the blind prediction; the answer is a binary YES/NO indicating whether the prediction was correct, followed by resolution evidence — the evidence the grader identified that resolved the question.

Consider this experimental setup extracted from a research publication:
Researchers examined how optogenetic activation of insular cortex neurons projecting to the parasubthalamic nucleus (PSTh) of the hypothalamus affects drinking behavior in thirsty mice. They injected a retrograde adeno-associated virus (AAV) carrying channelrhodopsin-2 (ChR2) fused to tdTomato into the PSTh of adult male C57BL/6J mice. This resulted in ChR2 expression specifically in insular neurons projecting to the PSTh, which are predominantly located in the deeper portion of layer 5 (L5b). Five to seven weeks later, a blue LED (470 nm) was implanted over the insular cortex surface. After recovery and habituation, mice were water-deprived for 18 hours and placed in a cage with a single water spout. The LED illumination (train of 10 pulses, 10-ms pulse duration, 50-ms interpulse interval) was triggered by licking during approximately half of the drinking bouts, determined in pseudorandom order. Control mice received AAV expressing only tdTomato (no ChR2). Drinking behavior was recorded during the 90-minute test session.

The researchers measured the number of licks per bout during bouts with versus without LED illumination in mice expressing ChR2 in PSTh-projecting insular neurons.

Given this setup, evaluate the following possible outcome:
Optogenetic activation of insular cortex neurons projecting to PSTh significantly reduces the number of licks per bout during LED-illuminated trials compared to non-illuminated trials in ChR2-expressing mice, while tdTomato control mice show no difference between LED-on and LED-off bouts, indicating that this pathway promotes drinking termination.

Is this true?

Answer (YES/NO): NO